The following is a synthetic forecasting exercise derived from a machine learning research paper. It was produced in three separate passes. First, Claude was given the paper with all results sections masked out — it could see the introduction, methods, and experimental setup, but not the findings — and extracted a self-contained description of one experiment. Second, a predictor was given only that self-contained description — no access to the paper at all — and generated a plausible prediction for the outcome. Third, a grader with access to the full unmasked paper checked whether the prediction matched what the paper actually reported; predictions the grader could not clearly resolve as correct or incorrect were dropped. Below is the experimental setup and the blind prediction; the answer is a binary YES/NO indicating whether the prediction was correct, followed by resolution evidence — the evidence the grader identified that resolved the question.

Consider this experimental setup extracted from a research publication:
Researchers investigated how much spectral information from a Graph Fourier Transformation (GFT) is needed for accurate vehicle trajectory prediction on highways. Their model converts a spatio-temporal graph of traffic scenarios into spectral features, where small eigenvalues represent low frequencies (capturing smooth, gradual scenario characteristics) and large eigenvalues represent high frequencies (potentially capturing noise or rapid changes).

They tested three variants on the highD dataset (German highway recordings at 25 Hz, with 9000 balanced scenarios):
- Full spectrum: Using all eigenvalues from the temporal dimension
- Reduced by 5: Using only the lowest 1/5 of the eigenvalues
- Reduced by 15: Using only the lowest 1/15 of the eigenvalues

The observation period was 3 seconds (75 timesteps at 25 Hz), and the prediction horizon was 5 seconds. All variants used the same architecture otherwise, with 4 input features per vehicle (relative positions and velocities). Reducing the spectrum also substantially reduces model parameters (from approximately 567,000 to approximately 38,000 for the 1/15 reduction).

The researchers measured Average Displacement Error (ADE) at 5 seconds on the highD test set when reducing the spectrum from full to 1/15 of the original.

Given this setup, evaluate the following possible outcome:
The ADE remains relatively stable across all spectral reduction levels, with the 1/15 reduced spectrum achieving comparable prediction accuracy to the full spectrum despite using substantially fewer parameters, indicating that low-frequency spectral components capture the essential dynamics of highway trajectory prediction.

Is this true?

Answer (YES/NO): YES